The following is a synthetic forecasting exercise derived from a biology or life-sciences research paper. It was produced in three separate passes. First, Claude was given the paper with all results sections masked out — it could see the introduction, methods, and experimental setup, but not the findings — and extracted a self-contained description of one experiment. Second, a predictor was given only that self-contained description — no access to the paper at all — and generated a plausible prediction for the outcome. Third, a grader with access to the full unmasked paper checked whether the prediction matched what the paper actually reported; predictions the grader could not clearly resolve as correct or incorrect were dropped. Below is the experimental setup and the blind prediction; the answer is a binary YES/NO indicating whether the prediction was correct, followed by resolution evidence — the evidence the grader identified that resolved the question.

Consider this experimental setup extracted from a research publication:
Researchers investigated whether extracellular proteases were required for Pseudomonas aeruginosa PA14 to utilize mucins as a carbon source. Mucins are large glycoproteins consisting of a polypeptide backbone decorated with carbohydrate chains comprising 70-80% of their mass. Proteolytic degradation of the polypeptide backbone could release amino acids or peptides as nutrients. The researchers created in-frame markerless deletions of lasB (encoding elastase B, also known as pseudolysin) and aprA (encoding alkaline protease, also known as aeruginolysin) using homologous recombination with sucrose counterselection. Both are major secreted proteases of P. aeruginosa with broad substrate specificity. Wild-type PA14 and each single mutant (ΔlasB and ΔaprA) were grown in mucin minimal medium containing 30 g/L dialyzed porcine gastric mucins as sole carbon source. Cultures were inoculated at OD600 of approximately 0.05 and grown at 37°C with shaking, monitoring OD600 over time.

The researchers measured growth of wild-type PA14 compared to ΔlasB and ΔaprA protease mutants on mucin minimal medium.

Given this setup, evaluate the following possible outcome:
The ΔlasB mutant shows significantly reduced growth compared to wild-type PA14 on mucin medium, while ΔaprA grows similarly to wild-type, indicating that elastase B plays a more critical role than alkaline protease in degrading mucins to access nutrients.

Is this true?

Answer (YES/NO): NO